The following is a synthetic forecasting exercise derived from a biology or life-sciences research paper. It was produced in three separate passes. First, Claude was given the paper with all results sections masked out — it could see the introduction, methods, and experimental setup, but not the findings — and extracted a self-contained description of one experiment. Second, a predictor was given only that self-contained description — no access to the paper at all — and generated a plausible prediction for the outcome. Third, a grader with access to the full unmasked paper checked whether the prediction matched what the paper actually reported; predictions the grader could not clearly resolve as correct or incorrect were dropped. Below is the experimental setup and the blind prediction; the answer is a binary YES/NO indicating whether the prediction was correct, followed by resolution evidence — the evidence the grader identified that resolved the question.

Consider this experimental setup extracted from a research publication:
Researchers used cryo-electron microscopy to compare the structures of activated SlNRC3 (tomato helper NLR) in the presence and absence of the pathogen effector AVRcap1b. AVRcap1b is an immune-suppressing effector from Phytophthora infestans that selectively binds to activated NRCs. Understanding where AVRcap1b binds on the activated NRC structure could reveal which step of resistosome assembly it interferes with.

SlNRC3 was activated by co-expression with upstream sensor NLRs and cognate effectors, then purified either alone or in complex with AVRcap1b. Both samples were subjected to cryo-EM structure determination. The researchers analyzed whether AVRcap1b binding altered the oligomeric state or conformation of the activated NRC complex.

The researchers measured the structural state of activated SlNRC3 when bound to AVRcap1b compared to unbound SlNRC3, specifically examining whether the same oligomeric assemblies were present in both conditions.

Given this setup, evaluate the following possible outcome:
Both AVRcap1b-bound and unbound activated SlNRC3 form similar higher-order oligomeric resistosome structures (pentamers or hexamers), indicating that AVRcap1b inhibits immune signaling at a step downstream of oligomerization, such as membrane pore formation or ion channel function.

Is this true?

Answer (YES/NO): NO